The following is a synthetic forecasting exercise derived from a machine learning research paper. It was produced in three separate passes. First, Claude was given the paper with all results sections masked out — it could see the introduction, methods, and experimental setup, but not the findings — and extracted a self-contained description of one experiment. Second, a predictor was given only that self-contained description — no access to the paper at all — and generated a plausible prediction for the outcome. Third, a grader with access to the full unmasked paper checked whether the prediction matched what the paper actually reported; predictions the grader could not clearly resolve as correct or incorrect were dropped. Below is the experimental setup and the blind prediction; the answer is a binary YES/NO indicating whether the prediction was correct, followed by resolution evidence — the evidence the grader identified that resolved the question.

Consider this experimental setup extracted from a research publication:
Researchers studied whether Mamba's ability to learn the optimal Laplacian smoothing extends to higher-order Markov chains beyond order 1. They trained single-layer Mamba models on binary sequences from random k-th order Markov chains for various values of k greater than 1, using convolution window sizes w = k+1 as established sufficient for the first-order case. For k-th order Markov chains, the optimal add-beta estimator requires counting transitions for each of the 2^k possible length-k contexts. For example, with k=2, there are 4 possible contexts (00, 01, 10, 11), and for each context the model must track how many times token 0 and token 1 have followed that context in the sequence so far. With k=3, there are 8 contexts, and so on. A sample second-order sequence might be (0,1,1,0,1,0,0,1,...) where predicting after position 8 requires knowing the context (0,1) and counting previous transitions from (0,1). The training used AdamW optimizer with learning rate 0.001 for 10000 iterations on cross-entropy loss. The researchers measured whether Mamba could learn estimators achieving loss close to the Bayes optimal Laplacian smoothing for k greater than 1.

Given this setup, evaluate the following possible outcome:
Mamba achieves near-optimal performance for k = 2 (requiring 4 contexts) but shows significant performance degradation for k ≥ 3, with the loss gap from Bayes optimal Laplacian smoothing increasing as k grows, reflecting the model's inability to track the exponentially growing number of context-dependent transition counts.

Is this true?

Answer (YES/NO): NO